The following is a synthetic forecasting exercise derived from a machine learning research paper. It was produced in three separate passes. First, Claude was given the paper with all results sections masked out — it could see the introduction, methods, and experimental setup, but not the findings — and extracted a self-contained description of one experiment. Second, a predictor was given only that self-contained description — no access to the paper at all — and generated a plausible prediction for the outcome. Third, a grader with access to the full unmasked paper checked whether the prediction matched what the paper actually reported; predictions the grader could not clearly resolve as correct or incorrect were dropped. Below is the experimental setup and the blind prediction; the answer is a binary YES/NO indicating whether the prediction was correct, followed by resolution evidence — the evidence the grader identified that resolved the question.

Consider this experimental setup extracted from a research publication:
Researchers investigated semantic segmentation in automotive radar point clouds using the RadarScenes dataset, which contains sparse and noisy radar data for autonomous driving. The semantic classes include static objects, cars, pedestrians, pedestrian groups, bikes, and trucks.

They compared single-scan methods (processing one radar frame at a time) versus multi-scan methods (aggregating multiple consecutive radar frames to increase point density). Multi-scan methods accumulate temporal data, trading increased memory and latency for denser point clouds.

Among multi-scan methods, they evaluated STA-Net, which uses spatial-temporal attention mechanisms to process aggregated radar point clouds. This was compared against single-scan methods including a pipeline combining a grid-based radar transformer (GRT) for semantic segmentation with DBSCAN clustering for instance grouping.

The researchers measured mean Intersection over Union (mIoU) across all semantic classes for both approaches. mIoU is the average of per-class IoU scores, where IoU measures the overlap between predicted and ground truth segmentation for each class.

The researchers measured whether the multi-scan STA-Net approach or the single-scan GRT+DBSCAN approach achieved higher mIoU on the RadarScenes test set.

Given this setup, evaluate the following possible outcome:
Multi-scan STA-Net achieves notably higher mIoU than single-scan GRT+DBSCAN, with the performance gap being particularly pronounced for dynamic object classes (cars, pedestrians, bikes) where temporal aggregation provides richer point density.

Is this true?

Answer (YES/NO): YES